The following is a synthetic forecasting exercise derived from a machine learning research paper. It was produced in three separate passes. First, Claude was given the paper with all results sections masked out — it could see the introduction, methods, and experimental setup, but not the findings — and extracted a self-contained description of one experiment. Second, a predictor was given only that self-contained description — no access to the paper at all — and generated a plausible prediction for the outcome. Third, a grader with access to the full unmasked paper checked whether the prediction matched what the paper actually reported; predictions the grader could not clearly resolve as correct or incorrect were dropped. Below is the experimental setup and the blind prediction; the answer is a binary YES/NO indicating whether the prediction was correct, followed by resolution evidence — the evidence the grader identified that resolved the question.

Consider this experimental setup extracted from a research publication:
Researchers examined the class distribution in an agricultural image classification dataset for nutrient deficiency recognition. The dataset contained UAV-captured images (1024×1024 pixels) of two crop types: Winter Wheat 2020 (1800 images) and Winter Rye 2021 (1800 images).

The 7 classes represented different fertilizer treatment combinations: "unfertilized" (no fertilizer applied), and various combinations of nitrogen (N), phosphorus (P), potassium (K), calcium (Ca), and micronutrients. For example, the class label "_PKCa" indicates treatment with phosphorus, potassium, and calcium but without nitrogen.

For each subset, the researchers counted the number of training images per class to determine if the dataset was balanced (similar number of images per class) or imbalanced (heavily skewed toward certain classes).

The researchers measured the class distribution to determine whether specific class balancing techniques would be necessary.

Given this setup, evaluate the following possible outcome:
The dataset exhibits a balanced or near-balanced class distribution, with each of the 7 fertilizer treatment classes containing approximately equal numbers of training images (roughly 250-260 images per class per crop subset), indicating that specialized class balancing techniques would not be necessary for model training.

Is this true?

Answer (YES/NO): NO